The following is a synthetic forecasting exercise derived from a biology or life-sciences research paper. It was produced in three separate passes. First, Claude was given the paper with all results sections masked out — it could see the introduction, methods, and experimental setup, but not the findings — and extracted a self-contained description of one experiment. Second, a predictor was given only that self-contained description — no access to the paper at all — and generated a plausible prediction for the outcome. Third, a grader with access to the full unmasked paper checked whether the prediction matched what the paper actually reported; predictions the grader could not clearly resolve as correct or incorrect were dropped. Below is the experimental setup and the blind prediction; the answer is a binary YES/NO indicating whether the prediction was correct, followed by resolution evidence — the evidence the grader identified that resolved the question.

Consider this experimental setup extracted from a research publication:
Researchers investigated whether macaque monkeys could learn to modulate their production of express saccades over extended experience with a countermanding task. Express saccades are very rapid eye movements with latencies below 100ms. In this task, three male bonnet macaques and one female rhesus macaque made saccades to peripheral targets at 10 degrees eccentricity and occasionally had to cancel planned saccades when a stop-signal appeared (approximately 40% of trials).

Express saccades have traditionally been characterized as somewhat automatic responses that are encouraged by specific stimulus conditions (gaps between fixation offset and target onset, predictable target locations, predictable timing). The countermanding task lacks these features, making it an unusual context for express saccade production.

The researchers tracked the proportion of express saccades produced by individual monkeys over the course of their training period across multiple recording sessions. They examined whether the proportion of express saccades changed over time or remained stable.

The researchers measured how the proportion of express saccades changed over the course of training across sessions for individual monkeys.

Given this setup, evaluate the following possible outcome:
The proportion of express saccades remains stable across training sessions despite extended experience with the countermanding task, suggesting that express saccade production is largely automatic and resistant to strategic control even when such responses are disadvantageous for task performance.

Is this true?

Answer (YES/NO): NO